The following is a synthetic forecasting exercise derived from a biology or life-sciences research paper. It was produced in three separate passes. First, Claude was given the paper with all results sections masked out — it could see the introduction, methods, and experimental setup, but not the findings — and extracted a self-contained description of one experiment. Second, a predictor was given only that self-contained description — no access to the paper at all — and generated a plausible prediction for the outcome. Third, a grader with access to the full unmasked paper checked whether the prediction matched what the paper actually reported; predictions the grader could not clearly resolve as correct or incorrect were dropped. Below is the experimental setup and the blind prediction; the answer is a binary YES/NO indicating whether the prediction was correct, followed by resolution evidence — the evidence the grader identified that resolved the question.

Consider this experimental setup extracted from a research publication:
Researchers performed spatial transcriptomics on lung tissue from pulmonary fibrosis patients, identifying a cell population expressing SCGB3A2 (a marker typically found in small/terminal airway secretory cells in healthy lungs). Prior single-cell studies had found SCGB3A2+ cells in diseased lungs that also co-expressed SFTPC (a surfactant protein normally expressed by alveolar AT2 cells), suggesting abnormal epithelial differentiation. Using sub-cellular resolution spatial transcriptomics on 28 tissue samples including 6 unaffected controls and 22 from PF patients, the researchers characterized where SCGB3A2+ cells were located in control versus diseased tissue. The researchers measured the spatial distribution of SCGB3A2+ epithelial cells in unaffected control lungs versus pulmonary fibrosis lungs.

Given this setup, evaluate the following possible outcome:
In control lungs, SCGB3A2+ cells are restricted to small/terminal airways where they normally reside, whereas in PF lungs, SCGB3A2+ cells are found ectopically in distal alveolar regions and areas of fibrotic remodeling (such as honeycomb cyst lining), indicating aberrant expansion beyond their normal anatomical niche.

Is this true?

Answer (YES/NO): YES